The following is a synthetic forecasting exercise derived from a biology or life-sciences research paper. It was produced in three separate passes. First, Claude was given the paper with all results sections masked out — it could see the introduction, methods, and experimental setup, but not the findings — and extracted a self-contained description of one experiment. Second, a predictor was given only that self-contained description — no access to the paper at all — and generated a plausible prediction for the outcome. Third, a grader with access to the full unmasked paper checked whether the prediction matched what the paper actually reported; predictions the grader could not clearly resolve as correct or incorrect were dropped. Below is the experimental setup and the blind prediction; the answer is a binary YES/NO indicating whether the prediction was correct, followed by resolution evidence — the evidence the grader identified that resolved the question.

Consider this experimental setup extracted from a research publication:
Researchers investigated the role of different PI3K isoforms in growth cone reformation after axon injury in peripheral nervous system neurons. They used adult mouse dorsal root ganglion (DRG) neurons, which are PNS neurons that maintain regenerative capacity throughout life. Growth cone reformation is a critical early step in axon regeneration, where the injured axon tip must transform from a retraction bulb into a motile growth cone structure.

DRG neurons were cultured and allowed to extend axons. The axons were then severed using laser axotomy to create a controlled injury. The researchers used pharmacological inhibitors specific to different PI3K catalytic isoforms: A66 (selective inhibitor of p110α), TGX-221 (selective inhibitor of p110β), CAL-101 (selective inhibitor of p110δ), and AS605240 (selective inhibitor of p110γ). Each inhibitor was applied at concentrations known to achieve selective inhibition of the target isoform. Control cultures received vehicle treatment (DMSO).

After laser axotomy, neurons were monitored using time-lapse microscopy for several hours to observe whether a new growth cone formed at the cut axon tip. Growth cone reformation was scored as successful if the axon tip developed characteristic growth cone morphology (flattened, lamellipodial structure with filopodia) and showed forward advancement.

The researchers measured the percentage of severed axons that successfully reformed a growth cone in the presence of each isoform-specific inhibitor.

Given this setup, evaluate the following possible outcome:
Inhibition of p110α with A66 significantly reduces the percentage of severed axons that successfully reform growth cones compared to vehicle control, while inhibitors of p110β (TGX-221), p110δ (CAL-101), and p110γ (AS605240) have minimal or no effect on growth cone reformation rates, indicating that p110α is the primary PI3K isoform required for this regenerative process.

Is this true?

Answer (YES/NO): NO